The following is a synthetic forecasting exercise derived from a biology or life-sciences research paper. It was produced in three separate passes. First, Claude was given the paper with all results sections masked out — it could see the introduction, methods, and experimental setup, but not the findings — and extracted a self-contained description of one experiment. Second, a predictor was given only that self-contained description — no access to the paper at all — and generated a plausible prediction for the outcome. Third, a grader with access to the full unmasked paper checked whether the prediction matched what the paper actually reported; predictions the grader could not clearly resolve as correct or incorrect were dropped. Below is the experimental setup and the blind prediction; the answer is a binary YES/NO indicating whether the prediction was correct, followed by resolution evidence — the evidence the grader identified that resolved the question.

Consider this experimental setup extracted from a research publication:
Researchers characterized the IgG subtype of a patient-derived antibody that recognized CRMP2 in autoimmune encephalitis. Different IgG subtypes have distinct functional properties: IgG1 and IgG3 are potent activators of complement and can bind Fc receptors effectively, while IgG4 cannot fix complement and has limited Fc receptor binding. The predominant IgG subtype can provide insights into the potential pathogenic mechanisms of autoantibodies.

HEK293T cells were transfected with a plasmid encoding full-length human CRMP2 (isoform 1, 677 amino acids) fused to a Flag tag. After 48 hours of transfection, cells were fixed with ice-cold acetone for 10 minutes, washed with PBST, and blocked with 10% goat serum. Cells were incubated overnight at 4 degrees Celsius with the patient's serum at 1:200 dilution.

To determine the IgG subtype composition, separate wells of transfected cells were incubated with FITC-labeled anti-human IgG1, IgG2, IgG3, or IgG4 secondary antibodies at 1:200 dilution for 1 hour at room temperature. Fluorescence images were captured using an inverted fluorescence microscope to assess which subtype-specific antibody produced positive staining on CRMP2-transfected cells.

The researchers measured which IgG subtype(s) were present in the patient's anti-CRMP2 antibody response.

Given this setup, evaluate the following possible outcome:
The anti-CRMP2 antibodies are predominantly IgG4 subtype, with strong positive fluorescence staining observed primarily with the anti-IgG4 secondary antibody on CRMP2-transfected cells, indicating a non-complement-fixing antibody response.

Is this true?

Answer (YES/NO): YES